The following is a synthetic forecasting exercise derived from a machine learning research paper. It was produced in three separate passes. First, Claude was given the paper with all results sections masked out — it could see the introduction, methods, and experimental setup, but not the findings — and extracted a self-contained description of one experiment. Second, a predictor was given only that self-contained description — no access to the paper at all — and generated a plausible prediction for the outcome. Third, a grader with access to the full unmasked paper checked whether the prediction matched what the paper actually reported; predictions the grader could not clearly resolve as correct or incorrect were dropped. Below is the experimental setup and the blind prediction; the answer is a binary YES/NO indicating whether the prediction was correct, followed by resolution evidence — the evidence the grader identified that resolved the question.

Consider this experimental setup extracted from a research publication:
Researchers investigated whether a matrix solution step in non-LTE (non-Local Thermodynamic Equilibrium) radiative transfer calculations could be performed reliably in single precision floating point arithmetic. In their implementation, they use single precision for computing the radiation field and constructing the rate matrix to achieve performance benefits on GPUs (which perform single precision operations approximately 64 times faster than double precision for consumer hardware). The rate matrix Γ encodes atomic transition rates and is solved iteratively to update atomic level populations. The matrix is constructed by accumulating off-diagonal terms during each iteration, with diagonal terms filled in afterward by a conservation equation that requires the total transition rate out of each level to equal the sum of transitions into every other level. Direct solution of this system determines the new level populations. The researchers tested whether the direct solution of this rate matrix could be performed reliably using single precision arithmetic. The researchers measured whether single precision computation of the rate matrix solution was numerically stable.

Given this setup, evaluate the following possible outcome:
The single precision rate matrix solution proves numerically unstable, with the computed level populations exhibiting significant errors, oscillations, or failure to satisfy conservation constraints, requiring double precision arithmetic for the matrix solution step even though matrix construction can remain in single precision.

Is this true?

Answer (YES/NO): YES